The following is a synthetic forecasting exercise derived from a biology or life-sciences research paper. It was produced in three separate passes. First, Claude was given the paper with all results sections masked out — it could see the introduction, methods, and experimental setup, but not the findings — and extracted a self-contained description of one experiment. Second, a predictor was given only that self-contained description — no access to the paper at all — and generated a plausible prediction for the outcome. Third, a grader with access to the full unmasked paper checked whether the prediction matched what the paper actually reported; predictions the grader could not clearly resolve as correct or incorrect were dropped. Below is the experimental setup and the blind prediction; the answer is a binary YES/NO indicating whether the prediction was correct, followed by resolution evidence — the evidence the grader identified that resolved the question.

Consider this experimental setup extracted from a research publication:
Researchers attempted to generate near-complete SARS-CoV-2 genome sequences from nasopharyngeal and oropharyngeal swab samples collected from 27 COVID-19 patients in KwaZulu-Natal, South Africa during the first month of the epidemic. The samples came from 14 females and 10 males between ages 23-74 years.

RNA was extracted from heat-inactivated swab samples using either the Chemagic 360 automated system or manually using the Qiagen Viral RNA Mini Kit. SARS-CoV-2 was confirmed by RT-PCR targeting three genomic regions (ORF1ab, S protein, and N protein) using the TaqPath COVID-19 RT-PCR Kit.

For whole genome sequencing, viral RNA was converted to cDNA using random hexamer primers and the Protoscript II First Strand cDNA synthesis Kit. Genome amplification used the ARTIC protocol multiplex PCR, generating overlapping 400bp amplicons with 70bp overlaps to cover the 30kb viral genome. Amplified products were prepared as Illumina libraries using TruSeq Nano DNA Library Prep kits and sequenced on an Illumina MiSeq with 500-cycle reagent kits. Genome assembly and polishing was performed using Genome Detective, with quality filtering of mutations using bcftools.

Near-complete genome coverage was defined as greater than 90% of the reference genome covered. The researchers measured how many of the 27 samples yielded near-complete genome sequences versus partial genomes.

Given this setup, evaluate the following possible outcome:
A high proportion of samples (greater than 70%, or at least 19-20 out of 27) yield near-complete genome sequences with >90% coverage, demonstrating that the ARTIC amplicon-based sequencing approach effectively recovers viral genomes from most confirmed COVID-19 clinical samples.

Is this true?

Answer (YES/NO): YES